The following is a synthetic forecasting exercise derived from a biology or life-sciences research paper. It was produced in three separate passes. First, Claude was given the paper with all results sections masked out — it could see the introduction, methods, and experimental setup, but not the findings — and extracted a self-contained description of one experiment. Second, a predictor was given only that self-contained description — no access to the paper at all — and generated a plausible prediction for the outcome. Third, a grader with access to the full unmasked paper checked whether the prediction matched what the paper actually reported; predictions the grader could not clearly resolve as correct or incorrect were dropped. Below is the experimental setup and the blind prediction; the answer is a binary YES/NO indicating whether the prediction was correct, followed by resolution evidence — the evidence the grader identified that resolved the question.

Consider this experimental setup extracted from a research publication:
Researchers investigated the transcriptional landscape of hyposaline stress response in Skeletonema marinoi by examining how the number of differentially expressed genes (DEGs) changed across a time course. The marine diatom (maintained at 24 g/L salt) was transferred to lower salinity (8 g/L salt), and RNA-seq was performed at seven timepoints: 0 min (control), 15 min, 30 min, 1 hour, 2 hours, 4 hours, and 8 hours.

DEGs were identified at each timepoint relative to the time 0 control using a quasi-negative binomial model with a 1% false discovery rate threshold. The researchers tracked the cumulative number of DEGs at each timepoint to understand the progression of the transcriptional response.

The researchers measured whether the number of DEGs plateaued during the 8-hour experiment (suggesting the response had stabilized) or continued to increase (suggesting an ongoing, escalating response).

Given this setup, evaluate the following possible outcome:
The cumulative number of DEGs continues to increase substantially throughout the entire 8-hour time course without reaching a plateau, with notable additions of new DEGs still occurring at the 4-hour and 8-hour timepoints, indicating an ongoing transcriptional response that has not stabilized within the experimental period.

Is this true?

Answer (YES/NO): NO